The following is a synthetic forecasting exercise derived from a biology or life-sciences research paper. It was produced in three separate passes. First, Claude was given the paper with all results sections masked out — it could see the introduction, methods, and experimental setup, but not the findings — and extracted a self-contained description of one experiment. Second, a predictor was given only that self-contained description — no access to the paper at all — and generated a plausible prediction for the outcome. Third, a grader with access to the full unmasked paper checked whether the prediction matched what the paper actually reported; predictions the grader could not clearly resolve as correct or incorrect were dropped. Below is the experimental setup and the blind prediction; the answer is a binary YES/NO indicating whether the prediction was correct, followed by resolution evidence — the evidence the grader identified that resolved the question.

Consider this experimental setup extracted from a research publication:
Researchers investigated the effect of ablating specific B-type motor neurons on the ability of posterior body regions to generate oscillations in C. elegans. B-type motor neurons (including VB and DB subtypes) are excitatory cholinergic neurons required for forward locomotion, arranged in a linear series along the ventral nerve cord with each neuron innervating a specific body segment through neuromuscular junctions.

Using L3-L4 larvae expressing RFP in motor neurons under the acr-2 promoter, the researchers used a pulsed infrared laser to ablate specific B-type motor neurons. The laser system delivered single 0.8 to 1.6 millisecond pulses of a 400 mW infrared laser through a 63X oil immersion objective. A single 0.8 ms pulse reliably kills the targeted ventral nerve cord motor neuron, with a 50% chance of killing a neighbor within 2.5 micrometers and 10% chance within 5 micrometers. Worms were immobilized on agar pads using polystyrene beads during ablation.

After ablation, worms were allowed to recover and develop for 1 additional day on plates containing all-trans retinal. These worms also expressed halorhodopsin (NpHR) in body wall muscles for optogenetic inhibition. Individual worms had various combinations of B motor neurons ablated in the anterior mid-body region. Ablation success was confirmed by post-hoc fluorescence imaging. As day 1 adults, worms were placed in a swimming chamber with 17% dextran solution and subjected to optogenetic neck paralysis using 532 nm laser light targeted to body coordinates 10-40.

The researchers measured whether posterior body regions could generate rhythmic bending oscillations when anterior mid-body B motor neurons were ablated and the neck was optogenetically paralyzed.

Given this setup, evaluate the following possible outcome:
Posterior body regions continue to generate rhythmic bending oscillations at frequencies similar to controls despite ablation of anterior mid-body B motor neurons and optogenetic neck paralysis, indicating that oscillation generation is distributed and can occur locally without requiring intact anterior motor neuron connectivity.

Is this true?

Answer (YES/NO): YES